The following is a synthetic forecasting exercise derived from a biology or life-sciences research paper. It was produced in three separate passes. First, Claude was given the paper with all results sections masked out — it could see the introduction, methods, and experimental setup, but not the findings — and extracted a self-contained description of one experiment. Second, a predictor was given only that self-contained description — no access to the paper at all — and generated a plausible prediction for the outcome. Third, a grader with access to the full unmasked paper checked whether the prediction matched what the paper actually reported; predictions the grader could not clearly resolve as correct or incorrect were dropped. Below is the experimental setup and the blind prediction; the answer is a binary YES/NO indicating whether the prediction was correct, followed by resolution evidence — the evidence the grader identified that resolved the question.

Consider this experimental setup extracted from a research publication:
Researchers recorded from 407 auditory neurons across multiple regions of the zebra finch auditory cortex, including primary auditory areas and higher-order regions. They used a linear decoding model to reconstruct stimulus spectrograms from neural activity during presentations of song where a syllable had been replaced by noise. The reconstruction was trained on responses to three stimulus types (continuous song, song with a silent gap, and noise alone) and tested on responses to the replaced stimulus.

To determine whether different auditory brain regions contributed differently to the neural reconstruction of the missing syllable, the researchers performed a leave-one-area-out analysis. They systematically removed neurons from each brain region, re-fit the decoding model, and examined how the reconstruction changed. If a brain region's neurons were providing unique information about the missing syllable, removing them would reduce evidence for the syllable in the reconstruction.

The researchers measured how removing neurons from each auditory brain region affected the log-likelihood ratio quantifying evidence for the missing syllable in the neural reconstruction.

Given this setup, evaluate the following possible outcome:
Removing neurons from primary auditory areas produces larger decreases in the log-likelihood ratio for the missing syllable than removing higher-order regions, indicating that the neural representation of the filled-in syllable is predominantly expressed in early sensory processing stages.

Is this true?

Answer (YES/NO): NO